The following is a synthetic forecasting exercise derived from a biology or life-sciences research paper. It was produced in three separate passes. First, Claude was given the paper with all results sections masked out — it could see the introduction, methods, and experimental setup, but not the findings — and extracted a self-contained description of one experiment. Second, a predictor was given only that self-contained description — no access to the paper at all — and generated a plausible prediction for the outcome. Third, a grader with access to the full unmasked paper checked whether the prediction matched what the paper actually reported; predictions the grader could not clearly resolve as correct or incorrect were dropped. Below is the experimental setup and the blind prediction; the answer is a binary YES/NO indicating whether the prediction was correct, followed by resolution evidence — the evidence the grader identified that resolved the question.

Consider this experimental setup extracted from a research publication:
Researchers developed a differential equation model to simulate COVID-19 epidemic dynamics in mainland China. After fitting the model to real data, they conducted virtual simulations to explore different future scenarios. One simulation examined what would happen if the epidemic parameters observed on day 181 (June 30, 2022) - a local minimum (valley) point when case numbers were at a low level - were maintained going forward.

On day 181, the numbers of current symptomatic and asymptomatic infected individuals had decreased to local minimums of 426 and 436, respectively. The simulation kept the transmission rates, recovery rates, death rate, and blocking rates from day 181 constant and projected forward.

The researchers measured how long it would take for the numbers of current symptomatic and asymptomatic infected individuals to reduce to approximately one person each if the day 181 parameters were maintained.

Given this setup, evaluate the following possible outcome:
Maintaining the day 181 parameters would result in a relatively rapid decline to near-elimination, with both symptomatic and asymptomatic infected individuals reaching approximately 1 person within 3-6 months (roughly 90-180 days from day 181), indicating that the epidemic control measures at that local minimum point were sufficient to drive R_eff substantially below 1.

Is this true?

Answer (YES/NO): YES